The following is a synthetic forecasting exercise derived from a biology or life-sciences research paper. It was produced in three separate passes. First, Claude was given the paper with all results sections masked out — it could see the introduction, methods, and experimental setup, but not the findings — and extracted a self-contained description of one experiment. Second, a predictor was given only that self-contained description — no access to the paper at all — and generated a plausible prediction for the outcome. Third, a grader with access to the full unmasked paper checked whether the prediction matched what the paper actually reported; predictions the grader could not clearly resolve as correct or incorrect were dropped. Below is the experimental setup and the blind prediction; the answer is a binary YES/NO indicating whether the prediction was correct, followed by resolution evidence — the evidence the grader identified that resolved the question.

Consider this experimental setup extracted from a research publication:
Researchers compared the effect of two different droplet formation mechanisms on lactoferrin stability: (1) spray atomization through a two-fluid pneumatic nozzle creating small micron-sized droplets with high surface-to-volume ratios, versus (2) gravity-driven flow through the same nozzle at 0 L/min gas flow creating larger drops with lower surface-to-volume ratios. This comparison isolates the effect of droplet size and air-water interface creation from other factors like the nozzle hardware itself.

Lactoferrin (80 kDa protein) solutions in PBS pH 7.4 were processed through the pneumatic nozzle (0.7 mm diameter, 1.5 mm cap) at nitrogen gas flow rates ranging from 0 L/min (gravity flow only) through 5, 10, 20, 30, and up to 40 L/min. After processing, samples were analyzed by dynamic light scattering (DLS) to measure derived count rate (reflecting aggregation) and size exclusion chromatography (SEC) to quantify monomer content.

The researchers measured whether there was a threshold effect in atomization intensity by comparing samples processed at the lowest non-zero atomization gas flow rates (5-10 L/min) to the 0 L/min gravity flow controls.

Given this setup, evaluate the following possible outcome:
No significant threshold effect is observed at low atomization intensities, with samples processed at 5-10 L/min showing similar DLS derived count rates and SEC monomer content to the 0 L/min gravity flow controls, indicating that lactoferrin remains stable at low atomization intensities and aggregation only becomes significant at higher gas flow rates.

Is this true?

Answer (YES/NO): NO